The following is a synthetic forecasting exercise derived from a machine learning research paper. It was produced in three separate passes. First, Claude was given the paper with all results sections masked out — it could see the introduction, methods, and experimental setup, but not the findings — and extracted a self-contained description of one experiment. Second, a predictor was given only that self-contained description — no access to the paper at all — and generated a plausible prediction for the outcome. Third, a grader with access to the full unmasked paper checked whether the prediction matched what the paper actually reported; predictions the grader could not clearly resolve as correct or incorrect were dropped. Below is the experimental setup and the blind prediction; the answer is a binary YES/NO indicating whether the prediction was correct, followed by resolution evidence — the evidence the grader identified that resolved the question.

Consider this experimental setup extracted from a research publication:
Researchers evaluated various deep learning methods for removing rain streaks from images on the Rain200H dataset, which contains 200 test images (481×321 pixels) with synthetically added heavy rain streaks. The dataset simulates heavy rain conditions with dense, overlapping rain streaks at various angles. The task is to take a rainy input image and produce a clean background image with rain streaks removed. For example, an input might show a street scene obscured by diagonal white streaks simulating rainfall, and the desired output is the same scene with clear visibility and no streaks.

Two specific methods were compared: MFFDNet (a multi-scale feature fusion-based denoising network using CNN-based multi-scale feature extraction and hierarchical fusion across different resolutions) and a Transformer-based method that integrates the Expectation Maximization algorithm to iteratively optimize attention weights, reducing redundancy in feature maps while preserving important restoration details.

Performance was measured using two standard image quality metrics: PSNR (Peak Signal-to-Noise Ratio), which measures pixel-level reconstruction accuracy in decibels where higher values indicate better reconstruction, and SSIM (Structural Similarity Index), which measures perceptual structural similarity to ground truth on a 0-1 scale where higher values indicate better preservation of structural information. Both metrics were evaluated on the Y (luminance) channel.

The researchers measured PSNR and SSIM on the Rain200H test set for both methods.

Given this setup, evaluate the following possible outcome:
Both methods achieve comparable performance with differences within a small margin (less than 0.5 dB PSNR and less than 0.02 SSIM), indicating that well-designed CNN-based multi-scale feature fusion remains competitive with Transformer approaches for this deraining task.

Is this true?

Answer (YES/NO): YES